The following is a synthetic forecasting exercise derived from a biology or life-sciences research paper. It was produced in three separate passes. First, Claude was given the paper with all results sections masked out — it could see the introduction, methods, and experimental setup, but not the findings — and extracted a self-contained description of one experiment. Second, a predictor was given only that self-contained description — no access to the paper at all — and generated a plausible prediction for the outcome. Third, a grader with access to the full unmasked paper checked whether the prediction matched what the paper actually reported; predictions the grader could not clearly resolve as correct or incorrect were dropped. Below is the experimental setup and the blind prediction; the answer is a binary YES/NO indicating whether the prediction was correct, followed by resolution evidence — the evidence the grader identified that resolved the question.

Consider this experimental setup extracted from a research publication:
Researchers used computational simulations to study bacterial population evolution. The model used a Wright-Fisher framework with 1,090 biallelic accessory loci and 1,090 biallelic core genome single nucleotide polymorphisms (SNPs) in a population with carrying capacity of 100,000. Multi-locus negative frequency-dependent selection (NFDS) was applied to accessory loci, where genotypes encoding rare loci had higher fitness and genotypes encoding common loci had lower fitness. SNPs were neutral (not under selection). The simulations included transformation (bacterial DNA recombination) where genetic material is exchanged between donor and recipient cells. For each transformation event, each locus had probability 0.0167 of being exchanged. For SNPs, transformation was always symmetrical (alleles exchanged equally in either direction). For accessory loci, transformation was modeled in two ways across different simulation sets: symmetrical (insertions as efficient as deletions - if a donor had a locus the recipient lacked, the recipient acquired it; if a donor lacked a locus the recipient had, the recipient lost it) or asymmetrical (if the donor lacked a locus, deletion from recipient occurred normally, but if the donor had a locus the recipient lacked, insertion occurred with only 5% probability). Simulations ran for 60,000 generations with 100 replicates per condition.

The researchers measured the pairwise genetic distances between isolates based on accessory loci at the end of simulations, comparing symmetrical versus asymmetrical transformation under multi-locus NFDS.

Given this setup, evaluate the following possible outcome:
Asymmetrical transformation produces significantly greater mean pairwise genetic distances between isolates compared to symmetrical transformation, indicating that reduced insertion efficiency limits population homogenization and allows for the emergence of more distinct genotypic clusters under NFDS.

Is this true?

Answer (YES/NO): NO